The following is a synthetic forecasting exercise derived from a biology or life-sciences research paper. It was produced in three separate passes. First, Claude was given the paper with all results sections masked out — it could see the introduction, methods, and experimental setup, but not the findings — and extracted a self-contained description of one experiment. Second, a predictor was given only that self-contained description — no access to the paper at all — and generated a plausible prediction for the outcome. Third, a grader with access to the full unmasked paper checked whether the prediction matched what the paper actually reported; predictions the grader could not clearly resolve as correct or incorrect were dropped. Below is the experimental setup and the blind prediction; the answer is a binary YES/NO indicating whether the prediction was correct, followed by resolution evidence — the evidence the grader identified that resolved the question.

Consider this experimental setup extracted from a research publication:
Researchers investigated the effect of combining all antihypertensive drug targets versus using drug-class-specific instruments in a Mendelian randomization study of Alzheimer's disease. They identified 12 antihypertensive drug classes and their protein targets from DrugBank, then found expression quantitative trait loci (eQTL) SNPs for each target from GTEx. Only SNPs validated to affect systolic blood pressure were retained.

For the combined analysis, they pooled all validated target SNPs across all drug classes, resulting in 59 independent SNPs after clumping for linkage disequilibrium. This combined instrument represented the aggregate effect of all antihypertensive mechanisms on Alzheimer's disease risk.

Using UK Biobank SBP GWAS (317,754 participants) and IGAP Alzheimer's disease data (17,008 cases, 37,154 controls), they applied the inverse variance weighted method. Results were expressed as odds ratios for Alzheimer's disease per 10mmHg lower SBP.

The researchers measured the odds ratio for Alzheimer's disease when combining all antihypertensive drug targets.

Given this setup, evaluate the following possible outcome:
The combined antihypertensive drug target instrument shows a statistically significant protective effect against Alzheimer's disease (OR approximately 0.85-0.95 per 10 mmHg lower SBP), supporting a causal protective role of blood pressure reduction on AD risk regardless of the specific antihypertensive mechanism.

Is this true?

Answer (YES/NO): NO